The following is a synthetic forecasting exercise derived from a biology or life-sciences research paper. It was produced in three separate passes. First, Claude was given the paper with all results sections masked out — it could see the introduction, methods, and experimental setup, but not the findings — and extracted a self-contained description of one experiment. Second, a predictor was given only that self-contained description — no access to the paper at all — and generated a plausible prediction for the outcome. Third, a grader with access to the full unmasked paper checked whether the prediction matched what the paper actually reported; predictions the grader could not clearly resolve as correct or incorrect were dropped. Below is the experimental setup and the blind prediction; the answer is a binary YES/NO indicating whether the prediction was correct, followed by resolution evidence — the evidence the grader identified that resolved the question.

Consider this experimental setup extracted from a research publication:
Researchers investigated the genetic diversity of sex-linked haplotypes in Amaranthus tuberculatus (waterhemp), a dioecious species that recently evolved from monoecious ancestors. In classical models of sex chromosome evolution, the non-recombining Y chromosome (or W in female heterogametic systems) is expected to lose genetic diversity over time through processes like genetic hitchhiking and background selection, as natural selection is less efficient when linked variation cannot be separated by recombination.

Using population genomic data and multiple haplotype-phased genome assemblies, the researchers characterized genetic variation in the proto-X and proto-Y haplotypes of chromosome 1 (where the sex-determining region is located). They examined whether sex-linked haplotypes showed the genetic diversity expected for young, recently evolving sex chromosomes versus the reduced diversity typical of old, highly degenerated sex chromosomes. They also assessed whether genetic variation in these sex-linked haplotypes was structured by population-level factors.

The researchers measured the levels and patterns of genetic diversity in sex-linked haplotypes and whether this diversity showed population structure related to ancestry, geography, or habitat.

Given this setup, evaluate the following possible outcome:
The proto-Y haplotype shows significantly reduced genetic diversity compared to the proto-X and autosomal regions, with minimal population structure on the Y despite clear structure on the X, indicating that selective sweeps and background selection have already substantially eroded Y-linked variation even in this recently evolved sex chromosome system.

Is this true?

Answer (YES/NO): NO